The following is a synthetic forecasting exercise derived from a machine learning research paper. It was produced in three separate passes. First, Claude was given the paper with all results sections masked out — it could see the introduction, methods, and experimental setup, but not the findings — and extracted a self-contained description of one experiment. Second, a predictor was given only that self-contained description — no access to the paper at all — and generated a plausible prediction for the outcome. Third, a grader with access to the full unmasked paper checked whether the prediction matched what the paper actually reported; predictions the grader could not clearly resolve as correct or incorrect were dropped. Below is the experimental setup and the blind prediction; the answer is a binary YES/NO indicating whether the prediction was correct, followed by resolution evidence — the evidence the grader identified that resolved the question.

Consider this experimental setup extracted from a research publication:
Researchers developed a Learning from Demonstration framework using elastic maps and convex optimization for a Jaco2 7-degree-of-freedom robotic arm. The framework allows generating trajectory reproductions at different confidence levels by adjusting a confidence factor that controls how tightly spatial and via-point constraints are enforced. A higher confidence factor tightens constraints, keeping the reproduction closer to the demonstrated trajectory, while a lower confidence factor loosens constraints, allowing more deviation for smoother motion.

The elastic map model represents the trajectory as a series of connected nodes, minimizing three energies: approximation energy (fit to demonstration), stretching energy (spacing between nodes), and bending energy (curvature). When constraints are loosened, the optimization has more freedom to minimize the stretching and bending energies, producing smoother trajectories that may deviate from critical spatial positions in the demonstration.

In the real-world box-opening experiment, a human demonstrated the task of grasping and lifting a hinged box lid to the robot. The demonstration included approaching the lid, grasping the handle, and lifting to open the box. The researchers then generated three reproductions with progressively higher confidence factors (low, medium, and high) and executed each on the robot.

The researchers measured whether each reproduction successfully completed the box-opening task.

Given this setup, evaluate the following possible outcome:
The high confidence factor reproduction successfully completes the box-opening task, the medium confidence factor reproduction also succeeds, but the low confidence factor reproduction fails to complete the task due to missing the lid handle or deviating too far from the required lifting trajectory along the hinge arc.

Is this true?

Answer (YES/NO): YES